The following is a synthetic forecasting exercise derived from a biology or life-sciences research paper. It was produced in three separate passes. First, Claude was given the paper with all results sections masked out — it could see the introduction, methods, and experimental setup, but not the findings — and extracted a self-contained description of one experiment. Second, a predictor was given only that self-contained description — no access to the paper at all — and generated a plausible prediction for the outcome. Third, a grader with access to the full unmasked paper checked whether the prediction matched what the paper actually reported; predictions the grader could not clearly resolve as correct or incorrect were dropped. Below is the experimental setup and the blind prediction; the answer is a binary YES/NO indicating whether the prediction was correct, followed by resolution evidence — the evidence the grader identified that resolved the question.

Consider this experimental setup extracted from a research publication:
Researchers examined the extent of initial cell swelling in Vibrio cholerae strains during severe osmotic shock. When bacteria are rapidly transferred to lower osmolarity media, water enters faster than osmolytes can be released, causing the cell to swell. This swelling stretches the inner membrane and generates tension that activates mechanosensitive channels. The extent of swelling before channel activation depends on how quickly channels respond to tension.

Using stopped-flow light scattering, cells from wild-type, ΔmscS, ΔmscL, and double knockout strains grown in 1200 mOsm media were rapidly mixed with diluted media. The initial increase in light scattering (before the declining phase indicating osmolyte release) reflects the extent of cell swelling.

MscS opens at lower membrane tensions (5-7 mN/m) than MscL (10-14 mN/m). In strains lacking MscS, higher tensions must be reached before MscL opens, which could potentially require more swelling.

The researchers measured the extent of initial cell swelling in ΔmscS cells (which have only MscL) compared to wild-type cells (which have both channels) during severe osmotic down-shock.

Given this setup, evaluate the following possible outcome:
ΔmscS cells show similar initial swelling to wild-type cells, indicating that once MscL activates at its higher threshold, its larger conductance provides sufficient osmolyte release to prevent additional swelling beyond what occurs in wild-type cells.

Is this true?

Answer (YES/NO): NO